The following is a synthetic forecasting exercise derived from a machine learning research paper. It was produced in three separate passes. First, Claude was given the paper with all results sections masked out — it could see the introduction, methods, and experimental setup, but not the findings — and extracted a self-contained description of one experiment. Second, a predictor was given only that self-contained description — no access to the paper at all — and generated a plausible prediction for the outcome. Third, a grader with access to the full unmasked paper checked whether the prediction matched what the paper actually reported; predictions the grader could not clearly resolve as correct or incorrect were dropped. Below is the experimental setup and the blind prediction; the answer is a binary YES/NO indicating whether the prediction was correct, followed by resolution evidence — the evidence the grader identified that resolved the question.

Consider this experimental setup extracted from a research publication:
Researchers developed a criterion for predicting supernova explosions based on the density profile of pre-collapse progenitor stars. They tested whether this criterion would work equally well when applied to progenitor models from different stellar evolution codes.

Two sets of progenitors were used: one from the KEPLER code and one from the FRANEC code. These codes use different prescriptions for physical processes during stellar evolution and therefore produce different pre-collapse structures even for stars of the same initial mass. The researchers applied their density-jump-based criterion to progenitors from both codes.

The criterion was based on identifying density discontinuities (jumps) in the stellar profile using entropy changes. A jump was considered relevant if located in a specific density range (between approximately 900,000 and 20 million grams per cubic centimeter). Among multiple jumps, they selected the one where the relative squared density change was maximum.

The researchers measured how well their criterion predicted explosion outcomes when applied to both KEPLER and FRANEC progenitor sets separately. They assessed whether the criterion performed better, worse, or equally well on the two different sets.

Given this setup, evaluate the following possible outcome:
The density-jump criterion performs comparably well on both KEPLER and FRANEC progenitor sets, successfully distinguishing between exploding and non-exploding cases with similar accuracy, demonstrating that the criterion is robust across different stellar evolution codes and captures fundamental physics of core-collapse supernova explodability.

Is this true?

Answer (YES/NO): YES